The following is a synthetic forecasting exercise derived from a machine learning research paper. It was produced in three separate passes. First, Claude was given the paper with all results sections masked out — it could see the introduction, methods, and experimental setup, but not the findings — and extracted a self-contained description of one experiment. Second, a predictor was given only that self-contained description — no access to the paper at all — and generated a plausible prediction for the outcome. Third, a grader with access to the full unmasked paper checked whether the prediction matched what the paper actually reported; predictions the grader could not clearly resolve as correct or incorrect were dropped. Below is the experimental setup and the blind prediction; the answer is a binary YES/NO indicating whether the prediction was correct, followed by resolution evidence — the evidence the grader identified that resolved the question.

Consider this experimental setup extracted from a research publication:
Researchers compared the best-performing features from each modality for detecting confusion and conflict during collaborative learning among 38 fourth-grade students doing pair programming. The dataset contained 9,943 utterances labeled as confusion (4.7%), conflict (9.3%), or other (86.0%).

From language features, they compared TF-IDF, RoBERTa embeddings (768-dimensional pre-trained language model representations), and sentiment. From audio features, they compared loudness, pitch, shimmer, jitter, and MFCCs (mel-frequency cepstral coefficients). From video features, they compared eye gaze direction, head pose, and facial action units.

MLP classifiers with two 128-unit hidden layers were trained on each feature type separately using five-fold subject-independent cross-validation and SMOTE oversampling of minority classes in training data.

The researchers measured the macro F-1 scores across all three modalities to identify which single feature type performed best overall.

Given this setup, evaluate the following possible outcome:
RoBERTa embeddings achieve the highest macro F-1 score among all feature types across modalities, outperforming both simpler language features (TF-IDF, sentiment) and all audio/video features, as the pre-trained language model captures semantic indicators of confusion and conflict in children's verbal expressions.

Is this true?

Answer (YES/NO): NO